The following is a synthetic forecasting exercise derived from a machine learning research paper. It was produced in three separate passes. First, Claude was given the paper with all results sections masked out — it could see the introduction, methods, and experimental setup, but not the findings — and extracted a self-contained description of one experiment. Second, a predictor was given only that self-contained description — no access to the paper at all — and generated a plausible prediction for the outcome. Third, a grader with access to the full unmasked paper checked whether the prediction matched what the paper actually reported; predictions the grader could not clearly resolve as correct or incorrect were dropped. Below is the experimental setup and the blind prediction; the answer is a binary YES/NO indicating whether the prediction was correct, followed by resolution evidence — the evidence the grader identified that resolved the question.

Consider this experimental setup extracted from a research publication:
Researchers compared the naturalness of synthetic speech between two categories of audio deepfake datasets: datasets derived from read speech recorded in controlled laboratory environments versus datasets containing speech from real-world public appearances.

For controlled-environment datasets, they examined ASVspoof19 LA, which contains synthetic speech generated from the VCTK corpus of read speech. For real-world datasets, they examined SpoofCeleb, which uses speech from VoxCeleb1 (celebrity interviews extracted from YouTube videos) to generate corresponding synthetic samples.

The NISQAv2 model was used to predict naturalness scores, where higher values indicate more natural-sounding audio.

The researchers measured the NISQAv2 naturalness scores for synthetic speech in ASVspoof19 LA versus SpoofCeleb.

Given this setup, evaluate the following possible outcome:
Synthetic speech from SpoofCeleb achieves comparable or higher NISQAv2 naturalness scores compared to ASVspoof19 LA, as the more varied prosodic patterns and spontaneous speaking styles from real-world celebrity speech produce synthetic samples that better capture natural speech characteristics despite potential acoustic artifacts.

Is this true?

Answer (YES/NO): YES